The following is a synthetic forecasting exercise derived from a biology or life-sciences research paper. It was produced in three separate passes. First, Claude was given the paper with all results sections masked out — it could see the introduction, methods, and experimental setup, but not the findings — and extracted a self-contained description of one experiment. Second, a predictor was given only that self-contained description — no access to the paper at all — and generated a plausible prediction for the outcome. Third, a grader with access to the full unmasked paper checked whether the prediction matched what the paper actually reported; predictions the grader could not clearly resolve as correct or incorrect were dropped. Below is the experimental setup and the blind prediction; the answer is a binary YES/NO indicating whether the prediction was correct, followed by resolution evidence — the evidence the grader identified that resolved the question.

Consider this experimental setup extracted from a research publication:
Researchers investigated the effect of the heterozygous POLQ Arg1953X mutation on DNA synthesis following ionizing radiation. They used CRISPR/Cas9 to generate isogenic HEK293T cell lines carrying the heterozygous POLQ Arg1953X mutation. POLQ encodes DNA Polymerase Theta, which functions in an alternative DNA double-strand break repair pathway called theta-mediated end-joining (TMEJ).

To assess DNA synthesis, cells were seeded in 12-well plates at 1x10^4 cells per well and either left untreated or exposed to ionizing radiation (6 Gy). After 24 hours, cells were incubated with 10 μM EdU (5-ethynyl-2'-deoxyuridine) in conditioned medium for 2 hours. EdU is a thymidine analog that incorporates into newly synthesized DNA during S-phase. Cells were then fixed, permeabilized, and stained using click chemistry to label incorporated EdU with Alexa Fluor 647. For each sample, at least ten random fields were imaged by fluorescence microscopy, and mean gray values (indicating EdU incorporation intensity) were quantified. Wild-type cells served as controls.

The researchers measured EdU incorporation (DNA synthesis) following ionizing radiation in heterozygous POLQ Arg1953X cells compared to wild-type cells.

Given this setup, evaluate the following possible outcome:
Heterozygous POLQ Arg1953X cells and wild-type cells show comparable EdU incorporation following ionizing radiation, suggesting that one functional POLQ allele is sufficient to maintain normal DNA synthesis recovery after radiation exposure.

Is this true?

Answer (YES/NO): NO